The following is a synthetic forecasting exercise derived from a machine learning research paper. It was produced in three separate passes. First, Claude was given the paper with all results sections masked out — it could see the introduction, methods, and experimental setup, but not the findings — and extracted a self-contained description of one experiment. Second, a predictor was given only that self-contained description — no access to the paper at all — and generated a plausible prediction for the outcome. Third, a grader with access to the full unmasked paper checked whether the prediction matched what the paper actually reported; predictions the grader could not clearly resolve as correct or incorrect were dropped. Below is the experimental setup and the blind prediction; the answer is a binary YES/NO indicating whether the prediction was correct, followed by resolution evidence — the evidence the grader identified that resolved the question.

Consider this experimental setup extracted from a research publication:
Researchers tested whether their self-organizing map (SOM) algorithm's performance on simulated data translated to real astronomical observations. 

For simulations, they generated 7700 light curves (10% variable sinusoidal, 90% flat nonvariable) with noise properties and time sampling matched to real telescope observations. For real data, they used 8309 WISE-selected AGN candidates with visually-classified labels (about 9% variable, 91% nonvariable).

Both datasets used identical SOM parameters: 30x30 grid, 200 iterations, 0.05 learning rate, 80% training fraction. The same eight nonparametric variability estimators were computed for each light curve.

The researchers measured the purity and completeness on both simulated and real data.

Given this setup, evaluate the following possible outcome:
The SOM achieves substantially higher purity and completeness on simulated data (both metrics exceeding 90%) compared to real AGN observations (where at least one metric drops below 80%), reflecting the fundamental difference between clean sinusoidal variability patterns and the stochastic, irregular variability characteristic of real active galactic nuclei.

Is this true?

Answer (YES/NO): NO